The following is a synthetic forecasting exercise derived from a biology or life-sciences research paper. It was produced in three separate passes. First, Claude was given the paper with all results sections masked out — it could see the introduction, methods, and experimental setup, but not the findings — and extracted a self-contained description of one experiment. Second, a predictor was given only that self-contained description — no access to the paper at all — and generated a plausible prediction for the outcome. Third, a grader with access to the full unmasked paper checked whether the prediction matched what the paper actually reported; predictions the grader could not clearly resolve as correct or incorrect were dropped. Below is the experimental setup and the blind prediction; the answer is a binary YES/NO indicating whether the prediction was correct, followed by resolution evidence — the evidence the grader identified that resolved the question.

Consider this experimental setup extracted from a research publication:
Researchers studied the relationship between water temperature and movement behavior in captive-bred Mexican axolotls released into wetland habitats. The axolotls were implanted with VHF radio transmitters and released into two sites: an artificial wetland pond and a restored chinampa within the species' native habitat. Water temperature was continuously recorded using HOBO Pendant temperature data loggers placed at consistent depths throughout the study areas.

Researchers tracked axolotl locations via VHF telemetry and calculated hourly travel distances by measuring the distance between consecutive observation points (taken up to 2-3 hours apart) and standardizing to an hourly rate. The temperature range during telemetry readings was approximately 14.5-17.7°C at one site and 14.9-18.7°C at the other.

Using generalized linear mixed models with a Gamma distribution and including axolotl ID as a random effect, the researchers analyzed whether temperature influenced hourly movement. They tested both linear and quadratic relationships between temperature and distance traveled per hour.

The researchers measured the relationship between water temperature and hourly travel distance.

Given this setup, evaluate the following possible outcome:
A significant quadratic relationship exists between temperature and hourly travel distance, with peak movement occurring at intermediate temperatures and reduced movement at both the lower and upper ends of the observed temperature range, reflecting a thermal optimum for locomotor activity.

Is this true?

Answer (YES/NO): YES